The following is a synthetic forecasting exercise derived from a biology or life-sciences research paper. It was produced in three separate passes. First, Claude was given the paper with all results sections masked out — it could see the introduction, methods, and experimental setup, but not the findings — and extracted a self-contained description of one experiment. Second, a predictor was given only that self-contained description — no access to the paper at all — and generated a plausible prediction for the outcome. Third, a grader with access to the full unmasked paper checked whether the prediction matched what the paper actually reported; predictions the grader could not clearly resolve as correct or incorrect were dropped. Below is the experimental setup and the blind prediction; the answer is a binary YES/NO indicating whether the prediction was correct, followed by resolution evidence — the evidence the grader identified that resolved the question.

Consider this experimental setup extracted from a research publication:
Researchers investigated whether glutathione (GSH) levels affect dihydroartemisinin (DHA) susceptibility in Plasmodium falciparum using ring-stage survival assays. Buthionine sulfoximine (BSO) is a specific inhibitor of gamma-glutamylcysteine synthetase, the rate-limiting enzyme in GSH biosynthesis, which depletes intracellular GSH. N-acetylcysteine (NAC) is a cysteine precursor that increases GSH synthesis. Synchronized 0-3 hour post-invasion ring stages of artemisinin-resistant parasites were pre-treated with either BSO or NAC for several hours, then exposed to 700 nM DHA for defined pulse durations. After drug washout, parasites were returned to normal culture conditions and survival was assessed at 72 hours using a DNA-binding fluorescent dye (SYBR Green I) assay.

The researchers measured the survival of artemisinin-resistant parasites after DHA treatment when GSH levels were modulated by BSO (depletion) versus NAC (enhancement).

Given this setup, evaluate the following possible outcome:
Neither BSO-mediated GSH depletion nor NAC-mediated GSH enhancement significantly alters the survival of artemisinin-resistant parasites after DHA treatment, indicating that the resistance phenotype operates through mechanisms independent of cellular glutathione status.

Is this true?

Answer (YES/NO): NO